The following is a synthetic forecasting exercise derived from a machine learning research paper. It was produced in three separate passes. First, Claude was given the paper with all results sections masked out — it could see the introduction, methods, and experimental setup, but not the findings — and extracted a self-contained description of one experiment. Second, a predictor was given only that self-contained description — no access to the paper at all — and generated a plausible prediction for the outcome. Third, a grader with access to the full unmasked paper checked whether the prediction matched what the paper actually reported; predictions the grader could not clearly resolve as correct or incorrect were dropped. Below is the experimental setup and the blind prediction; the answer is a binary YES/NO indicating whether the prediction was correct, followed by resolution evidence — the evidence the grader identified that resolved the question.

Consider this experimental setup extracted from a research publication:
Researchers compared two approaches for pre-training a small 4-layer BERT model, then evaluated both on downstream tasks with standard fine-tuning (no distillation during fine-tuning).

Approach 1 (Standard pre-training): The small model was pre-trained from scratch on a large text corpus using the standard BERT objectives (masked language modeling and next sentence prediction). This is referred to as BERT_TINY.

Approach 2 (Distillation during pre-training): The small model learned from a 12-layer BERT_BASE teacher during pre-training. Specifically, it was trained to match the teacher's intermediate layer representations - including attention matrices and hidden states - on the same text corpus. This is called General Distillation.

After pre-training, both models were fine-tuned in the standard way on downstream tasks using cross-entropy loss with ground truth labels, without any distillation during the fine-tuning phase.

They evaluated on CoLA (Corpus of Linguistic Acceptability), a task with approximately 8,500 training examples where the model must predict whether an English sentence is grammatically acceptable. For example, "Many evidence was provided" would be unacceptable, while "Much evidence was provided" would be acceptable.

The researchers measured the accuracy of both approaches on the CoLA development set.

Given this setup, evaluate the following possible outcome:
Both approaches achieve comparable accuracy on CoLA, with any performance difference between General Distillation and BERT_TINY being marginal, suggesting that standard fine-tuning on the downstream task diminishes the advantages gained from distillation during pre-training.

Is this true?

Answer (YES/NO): NO